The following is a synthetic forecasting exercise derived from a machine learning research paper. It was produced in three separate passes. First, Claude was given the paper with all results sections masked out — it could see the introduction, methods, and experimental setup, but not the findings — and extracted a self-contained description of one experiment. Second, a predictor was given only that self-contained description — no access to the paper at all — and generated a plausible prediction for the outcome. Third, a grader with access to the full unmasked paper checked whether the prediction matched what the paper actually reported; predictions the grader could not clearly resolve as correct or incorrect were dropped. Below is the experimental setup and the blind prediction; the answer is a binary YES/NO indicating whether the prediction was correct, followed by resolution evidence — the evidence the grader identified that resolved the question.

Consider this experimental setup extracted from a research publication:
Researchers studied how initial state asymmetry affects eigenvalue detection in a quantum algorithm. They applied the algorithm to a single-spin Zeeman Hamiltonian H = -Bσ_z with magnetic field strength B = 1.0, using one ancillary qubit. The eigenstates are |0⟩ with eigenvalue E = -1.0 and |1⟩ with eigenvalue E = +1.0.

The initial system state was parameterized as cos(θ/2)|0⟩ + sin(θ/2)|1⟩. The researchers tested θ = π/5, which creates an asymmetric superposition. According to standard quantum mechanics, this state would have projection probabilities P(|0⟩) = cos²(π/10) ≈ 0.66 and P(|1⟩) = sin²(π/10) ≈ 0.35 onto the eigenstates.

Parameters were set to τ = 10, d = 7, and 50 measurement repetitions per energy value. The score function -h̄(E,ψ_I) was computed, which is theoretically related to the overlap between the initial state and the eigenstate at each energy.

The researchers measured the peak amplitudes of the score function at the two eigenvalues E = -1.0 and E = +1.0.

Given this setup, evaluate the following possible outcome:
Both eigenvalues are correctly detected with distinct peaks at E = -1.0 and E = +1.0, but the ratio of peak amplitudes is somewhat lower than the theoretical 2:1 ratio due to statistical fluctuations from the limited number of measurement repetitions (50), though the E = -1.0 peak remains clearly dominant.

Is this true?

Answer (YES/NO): NO